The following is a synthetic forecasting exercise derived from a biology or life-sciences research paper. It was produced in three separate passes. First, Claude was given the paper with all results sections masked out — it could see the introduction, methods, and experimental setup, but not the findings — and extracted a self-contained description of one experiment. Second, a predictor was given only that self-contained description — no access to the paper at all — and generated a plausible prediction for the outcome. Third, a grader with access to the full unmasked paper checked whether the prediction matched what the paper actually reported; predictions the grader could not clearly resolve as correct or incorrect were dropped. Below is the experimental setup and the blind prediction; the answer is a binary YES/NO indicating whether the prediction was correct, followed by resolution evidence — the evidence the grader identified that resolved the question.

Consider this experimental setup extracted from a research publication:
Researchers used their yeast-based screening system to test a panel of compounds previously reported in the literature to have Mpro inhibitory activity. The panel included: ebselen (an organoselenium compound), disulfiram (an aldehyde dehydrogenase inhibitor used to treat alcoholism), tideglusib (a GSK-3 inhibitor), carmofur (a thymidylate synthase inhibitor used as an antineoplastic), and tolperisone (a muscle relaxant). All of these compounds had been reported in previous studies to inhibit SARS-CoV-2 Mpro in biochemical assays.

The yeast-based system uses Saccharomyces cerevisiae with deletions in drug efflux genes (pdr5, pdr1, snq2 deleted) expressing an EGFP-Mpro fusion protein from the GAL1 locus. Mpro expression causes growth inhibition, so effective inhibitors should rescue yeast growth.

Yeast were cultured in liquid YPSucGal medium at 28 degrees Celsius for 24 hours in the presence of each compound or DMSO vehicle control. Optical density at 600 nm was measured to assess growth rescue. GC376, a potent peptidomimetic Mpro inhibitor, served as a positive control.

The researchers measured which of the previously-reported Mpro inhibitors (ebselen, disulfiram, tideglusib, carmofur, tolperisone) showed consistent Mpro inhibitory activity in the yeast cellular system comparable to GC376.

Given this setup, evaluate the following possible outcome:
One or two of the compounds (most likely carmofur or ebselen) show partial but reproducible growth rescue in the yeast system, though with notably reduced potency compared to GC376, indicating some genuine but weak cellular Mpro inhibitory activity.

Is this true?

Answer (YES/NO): NO